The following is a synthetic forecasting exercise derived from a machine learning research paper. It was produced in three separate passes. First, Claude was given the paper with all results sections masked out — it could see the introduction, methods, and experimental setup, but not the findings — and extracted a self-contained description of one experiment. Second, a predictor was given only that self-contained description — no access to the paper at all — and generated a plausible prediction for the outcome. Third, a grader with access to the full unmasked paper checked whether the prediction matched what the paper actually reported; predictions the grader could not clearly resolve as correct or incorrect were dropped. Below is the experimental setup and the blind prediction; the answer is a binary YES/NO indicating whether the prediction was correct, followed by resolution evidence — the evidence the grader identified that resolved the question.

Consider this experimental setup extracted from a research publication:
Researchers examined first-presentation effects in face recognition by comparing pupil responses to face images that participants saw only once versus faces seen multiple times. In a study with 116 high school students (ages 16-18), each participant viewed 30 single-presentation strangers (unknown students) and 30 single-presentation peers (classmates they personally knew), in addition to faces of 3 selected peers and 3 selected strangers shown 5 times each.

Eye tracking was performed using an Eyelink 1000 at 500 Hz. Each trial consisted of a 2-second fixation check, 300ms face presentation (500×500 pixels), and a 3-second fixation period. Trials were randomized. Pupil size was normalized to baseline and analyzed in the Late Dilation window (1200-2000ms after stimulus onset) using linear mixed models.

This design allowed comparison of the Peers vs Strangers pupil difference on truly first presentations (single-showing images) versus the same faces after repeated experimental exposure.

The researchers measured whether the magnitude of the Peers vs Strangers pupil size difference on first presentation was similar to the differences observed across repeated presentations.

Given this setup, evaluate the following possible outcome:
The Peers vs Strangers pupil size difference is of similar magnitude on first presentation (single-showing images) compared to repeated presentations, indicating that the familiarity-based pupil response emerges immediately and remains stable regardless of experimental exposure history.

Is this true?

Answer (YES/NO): NO